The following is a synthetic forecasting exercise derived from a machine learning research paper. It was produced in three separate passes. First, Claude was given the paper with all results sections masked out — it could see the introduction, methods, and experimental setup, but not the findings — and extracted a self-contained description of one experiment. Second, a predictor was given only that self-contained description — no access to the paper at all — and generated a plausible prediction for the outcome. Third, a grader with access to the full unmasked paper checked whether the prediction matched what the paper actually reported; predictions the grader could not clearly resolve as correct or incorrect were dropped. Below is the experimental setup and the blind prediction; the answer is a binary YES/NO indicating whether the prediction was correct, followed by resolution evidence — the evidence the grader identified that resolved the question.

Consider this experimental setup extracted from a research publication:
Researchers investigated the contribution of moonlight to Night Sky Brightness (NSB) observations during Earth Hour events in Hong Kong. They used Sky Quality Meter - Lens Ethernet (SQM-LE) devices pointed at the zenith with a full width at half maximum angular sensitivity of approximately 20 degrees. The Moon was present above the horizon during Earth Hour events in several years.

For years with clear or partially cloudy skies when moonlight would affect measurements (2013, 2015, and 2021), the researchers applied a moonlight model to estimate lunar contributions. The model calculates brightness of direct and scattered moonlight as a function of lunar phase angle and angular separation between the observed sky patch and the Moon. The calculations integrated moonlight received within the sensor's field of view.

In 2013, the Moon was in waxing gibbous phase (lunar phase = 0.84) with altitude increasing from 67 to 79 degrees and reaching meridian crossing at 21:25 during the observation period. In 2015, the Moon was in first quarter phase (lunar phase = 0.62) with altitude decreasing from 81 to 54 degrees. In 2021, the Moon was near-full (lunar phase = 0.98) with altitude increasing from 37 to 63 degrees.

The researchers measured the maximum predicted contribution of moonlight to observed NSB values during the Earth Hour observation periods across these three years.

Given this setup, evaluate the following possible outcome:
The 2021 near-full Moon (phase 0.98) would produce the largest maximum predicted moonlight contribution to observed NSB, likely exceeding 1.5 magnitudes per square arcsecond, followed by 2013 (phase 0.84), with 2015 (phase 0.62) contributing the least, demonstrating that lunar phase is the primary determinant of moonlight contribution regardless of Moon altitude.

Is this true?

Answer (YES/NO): NO